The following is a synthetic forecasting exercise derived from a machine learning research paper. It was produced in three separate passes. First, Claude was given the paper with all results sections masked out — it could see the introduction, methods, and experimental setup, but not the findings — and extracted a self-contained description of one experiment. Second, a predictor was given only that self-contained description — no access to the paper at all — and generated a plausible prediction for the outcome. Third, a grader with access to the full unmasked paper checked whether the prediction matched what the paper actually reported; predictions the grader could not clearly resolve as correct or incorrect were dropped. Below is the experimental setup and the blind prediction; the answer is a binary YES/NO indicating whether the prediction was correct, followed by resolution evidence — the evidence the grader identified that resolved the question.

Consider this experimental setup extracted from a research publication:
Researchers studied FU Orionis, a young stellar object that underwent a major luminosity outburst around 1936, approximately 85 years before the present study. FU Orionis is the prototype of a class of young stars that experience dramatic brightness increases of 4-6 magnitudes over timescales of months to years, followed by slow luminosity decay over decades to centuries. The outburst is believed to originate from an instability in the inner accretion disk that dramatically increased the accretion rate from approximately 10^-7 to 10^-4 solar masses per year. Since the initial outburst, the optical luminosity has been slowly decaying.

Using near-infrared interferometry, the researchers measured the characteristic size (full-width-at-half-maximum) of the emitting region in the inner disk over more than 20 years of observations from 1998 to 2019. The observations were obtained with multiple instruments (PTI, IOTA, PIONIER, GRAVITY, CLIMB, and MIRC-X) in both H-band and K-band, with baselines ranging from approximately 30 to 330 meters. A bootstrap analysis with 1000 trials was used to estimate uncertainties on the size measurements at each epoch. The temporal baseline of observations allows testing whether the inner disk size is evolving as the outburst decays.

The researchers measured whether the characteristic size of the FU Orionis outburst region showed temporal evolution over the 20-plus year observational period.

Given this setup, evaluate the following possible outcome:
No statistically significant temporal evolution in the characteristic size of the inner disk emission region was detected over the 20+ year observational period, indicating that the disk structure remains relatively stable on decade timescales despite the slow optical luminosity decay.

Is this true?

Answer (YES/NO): YES